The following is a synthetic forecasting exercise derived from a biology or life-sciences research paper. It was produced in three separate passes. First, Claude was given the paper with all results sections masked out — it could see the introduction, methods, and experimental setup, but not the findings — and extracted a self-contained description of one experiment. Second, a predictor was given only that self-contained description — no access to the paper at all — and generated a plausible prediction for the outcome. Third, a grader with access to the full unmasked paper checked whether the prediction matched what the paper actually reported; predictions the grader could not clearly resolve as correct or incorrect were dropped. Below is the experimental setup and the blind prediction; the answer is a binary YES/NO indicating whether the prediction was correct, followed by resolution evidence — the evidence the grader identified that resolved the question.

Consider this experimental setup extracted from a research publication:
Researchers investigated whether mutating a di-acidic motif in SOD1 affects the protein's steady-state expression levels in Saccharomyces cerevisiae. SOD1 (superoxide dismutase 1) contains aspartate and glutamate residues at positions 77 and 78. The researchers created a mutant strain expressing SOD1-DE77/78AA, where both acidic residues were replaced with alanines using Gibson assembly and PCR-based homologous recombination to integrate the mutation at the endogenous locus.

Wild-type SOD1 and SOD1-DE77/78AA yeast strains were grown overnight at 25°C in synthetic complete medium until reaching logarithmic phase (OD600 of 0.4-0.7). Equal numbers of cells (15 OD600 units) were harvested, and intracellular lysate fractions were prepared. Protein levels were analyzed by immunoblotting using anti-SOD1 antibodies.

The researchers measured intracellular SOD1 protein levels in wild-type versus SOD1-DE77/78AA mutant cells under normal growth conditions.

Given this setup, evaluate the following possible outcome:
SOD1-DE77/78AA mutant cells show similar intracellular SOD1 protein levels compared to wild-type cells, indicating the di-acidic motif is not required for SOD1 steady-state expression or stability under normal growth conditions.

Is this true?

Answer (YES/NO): YES